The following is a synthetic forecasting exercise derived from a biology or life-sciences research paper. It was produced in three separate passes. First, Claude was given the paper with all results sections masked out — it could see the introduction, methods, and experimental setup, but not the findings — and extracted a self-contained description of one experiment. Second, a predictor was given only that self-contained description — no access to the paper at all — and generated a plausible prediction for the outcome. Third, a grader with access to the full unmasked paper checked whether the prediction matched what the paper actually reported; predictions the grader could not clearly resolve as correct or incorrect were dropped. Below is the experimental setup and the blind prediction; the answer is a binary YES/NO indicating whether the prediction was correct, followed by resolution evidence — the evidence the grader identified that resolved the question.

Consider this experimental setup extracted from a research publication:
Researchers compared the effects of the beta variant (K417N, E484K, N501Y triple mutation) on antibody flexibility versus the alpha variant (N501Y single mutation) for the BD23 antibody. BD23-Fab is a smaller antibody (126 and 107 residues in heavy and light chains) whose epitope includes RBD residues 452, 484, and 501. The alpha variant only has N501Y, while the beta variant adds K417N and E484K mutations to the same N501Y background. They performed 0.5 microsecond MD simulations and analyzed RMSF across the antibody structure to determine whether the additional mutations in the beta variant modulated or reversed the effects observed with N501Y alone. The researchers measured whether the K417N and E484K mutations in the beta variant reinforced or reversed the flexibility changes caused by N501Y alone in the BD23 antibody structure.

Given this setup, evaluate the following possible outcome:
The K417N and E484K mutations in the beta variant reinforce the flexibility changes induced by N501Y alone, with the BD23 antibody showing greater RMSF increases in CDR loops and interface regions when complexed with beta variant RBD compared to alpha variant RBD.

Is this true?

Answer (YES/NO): NO